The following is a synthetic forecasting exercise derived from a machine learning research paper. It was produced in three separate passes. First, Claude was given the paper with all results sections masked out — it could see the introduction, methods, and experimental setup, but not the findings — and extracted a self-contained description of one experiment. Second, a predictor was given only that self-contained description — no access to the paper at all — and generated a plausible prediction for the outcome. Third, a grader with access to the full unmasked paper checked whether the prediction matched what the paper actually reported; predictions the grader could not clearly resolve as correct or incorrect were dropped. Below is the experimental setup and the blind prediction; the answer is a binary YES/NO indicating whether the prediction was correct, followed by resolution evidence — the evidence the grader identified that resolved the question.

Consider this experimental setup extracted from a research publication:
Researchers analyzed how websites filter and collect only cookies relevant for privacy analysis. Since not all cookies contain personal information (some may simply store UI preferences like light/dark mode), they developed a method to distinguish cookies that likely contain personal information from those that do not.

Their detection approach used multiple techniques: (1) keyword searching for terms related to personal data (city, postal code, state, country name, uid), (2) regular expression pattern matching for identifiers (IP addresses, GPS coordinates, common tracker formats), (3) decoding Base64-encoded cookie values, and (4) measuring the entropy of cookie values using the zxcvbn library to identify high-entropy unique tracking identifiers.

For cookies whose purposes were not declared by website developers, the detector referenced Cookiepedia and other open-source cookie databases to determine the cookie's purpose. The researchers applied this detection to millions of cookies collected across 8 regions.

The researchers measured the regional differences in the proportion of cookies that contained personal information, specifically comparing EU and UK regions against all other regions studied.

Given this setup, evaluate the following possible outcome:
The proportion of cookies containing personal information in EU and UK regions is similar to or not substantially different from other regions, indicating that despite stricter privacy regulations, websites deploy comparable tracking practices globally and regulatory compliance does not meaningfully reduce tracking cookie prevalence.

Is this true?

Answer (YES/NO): NO